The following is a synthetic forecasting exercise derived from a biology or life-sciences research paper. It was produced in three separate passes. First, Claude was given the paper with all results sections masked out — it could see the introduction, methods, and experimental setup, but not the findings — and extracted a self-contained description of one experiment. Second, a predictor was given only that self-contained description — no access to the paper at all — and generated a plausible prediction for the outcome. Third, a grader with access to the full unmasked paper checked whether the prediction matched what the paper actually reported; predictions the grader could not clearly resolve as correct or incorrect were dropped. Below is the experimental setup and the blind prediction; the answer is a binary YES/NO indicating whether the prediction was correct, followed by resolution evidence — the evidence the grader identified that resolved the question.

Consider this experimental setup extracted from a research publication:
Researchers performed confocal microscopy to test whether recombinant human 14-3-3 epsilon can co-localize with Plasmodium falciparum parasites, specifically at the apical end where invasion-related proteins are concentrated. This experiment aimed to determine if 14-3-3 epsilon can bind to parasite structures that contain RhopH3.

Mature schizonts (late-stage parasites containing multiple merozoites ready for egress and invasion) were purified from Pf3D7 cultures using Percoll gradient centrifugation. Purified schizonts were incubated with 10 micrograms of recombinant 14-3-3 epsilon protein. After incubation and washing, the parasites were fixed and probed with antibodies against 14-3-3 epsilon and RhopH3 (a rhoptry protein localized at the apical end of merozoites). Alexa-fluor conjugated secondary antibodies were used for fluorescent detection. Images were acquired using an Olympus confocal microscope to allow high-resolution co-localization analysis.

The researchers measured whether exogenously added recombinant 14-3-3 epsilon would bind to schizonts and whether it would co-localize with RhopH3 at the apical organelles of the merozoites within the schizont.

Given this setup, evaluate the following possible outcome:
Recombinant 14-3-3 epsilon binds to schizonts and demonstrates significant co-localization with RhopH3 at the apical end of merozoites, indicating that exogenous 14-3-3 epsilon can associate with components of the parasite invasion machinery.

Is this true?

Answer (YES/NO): YES